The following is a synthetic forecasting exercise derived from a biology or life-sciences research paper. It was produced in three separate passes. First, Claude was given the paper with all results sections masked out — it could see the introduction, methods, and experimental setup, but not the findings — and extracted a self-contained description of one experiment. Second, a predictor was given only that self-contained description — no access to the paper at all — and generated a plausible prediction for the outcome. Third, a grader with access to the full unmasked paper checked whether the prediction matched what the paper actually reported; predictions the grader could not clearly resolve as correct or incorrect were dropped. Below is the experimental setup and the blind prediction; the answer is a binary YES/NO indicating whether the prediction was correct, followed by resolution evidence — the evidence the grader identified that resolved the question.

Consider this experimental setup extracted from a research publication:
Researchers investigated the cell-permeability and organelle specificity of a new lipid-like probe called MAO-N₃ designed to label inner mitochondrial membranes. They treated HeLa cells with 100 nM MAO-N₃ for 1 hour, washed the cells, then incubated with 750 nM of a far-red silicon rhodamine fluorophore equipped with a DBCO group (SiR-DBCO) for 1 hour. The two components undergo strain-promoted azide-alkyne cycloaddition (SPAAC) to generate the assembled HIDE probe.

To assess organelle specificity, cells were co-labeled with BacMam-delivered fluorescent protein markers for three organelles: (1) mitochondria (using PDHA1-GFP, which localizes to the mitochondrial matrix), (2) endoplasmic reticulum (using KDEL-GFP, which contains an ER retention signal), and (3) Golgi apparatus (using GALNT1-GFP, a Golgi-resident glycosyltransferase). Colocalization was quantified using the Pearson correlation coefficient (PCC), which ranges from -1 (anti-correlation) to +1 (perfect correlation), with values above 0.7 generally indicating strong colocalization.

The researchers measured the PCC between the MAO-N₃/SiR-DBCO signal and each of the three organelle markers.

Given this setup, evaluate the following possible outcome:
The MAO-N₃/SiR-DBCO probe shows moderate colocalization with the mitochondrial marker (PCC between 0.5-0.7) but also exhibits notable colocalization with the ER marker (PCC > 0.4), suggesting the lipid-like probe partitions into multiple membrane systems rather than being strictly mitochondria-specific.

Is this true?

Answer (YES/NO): NO